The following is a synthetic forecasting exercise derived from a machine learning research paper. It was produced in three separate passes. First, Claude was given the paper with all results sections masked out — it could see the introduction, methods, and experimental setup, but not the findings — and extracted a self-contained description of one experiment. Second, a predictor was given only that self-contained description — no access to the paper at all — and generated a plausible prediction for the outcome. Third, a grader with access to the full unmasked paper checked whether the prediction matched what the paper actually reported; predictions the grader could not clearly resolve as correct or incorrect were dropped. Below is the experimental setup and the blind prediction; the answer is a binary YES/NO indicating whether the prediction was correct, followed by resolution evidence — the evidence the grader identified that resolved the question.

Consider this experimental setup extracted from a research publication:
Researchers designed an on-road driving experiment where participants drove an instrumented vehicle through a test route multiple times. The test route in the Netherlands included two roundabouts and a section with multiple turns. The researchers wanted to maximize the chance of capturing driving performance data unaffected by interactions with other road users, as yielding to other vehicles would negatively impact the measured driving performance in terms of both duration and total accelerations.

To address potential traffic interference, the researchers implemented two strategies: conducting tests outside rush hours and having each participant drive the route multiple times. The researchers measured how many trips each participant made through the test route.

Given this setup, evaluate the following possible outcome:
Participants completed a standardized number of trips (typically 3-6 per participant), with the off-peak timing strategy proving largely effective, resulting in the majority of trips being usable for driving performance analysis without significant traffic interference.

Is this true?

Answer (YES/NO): NO